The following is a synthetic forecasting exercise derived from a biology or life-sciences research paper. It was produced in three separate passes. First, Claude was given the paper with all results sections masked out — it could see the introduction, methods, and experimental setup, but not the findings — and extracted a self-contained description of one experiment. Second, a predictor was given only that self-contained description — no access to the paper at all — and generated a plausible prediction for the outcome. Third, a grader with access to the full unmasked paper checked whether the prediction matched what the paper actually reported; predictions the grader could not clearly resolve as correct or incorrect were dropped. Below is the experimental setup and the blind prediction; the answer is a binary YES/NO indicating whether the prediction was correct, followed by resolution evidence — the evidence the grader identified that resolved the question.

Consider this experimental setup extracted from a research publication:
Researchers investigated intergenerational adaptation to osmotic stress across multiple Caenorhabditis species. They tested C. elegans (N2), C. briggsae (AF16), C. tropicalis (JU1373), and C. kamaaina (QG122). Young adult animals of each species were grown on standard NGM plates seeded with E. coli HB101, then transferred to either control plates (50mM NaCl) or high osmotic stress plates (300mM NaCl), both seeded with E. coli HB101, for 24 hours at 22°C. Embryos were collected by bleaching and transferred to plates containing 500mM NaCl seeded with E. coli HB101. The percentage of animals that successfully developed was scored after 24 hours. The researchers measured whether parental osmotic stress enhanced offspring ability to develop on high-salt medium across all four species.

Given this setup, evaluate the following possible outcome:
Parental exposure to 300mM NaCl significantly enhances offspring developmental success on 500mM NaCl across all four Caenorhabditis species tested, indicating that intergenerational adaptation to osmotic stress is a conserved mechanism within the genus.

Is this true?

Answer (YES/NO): NO